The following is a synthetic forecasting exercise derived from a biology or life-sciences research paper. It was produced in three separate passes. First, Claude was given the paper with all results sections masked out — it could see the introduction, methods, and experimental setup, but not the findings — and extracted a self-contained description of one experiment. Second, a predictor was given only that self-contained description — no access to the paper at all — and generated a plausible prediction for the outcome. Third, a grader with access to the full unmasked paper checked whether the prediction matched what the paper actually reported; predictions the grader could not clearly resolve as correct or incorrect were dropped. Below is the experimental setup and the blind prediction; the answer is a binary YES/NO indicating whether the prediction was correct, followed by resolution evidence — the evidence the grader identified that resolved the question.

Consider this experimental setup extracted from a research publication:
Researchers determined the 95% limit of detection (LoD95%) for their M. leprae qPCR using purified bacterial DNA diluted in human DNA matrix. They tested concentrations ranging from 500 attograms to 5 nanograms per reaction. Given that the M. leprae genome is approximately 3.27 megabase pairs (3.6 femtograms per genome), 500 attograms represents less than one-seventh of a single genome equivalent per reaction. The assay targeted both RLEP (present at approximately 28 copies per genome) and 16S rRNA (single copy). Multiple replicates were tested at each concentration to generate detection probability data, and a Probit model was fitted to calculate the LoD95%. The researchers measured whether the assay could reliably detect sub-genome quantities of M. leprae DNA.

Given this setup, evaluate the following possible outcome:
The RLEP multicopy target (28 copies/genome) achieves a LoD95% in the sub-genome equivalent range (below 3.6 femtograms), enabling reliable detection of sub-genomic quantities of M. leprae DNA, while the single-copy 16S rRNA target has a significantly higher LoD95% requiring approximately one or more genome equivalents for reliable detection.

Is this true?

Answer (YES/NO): NO